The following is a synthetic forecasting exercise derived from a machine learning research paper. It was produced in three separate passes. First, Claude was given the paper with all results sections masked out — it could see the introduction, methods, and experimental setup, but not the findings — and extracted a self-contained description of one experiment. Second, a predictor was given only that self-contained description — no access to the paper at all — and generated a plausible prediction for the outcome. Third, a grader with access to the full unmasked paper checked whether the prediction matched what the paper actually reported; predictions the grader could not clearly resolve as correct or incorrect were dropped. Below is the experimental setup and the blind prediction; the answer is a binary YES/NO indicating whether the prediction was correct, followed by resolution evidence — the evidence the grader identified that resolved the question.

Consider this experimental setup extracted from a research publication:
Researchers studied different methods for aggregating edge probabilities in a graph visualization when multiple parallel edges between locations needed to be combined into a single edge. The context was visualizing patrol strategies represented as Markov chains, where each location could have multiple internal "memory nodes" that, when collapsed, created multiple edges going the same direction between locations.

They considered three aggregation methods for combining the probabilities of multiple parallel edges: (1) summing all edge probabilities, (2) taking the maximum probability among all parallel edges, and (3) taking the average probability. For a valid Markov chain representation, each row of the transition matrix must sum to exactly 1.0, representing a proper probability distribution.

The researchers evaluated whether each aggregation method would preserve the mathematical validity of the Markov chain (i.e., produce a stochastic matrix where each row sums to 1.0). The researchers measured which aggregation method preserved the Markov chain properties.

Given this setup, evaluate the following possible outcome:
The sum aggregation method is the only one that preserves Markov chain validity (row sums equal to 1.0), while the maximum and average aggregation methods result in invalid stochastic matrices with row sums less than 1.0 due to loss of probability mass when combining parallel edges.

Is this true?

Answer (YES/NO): NO